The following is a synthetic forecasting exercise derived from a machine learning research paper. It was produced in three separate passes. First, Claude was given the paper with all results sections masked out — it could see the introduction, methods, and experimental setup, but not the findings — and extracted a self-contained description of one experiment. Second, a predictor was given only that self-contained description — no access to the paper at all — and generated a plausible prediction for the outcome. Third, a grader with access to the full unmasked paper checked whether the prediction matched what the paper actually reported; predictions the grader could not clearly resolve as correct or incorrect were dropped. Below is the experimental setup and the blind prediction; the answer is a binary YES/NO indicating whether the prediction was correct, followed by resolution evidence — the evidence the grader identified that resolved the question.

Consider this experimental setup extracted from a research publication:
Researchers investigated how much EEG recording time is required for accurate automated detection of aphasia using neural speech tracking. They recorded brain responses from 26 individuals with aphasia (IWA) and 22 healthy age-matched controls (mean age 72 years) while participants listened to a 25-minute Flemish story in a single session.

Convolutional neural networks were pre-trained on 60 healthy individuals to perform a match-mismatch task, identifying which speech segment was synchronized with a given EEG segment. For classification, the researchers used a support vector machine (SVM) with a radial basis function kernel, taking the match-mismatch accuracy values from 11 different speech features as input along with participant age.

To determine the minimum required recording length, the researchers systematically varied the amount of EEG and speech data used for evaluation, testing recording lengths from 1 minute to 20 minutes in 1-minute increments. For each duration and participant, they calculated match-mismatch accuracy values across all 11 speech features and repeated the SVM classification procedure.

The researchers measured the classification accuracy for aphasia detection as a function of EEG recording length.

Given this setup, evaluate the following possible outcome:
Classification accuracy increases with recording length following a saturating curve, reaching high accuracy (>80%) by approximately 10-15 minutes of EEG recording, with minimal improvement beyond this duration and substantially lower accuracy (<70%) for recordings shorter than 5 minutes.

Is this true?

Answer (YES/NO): NO